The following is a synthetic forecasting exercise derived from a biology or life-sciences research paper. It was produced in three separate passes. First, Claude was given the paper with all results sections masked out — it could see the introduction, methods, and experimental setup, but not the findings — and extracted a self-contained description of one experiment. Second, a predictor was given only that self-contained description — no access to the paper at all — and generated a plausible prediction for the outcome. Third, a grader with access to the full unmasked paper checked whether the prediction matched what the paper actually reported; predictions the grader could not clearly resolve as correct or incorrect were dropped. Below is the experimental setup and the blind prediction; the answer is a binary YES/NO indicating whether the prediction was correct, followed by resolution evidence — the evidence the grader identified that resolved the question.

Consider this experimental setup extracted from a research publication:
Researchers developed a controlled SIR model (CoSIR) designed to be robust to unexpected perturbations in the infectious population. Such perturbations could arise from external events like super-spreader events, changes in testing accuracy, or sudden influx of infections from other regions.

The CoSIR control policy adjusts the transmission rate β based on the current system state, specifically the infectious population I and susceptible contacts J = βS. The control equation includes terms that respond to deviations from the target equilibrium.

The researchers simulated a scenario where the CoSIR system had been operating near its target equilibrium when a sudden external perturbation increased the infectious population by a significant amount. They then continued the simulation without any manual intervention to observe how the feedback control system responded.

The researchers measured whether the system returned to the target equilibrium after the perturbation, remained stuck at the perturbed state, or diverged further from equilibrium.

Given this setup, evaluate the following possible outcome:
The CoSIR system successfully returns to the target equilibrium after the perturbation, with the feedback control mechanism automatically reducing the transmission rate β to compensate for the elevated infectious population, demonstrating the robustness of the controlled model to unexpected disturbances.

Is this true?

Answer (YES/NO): YES